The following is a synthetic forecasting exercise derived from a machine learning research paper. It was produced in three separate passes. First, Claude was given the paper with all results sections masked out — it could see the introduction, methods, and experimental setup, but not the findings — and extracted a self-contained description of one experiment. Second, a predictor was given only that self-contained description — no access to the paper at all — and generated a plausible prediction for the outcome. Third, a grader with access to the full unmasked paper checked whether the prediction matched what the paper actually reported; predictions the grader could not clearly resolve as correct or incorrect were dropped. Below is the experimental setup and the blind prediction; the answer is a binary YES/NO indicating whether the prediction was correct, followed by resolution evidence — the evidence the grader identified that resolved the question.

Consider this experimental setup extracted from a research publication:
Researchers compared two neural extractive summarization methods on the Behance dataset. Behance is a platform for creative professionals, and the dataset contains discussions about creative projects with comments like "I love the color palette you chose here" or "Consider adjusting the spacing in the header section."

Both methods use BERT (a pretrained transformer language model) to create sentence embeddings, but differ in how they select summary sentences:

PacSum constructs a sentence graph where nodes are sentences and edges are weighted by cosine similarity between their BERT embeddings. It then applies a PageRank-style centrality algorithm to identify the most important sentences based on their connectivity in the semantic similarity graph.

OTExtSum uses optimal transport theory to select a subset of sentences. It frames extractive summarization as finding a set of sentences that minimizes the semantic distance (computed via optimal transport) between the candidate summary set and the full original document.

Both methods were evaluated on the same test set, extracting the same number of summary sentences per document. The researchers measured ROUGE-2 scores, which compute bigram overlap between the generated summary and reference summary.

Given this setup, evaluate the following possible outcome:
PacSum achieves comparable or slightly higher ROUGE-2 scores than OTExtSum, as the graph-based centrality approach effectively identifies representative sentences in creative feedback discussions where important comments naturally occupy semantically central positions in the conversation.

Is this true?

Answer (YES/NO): YES